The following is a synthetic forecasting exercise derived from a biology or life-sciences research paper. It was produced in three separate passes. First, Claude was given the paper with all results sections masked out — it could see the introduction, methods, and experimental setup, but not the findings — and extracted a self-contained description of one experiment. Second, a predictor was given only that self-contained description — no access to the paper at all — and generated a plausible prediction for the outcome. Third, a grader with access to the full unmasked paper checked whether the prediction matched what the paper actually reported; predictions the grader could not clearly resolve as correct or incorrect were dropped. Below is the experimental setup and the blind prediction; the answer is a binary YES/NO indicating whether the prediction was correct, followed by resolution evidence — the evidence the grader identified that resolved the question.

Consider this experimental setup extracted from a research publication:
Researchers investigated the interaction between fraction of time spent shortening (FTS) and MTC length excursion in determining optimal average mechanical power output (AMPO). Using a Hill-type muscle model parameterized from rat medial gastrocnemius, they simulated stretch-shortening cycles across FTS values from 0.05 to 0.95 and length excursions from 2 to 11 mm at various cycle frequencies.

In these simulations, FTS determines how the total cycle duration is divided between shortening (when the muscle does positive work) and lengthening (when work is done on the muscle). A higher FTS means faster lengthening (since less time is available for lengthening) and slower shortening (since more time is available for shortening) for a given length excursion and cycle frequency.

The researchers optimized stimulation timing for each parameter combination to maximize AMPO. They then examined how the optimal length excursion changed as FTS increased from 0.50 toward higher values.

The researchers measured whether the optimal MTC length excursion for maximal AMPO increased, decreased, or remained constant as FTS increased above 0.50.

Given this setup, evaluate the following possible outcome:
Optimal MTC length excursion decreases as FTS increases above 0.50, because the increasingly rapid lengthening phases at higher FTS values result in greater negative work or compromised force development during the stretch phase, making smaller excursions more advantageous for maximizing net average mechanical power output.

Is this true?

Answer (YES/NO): NO